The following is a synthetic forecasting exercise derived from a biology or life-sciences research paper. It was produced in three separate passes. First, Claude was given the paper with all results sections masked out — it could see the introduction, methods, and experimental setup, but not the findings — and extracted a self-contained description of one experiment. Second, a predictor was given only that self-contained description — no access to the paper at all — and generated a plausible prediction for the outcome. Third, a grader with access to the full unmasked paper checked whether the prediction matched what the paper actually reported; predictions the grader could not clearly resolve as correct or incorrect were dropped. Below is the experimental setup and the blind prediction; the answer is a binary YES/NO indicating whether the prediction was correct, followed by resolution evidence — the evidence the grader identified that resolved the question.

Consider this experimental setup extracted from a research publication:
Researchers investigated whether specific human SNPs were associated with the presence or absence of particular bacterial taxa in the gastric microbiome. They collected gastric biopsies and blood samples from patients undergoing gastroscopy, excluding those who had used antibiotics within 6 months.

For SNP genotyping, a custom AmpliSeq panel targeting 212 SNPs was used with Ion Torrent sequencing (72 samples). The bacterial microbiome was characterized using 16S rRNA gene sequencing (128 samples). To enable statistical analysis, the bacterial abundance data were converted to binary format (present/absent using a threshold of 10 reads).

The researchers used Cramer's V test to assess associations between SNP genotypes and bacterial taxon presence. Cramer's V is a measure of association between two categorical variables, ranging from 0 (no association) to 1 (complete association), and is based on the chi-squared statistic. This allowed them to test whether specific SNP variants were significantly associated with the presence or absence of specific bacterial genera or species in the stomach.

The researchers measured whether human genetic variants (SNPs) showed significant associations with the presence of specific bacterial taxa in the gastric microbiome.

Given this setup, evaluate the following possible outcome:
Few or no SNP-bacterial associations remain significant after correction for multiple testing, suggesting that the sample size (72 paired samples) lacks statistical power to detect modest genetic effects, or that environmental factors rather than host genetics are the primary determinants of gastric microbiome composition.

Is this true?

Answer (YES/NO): NO